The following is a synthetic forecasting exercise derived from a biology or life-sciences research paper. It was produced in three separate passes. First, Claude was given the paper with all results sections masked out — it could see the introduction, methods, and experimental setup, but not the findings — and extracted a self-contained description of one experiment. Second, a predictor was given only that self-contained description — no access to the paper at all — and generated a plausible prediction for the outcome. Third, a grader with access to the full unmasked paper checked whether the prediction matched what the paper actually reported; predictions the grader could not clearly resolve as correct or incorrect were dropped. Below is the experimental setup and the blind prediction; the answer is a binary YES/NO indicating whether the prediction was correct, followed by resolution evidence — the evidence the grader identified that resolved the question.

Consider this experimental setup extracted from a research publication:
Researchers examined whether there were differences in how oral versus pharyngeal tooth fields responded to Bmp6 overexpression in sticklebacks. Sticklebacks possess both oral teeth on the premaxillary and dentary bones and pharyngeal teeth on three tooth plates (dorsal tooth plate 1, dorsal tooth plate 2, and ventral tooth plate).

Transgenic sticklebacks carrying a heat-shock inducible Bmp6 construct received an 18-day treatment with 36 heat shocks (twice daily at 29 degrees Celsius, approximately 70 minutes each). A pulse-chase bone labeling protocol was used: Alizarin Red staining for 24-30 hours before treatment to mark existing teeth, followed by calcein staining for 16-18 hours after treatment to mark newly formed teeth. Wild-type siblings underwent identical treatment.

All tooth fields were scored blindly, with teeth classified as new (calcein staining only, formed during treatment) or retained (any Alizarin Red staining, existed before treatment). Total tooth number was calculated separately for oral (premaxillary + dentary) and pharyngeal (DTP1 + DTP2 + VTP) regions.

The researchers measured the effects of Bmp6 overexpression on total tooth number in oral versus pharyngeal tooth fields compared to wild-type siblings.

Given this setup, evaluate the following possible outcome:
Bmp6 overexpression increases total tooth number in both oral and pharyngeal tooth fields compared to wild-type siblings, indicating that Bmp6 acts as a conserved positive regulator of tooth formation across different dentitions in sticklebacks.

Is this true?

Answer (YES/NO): NO